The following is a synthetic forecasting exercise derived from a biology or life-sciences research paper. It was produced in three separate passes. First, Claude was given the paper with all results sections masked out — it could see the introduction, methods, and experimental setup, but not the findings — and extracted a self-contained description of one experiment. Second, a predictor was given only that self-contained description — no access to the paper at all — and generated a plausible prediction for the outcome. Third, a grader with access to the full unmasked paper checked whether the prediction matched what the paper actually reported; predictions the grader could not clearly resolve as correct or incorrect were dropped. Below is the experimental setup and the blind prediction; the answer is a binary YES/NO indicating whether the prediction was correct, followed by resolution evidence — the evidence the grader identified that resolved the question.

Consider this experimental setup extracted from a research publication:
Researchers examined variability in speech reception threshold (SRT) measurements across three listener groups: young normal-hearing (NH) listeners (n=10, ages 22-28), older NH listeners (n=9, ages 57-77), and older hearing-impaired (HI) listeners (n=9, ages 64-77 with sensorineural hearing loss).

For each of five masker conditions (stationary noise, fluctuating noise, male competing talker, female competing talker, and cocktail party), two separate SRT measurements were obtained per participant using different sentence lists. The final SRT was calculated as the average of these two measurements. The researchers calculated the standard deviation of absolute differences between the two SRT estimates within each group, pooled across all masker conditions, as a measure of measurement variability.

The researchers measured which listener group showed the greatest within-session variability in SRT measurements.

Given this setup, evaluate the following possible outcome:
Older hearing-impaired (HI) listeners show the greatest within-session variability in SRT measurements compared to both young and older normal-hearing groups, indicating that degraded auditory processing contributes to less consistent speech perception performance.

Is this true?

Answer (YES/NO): NO